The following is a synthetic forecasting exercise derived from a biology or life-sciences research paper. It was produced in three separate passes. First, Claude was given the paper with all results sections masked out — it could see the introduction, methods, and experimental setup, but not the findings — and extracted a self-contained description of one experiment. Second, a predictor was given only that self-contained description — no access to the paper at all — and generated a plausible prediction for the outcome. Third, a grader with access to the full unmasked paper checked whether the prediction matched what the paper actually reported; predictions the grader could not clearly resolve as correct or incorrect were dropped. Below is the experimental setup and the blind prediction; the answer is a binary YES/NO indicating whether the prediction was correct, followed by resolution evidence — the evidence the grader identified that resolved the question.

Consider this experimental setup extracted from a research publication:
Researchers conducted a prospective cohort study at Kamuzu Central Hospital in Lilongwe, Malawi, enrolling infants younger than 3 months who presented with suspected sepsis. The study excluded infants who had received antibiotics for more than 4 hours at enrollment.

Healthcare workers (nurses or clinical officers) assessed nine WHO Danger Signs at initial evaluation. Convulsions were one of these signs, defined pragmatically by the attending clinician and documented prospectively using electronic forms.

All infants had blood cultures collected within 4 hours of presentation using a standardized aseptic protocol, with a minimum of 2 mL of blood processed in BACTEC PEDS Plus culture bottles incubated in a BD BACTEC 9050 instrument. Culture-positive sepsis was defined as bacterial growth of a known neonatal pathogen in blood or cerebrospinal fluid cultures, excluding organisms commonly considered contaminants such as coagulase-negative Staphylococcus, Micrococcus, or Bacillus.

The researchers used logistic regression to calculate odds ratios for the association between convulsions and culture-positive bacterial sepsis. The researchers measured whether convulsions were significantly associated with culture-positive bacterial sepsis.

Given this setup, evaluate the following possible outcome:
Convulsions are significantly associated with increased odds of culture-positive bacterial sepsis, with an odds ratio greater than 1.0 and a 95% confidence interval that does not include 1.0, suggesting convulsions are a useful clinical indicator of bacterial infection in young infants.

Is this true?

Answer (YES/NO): NO